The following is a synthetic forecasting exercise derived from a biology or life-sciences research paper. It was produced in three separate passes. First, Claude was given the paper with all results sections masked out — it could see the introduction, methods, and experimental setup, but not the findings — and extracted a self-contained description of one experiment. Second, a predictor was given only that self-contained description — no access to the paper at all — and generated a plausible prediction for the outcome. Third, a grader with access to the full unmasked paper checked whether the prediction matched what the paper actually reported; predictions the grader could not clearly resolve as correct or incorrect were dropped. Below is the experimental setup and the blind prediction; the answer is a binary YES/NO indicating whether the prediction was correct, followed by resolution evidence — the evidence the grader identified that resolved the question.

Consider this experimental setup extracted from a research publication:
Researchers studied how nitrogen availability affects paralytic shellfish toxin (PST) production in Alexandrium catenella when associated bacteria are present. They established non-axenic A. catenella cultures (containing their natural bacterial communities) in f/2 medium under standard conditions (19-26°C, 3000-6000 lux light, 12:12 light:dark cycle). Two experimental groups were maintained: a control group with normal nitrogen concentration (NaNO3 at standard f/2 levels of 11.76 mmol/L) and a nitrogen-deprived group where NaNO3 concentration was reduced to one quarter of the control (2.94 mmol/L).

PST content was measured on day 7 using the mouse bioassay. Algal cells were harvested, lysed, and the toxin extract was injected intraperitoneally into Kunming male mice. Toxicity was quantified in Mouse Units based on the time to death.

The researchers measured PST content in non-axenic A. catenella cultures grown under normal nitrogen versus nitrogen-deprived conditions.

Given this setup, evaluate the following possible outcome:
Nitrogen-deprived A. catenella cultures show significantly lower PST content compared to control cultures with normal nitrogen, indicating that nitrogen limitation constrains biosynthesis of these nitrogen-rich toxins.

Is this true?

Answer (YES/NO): YES